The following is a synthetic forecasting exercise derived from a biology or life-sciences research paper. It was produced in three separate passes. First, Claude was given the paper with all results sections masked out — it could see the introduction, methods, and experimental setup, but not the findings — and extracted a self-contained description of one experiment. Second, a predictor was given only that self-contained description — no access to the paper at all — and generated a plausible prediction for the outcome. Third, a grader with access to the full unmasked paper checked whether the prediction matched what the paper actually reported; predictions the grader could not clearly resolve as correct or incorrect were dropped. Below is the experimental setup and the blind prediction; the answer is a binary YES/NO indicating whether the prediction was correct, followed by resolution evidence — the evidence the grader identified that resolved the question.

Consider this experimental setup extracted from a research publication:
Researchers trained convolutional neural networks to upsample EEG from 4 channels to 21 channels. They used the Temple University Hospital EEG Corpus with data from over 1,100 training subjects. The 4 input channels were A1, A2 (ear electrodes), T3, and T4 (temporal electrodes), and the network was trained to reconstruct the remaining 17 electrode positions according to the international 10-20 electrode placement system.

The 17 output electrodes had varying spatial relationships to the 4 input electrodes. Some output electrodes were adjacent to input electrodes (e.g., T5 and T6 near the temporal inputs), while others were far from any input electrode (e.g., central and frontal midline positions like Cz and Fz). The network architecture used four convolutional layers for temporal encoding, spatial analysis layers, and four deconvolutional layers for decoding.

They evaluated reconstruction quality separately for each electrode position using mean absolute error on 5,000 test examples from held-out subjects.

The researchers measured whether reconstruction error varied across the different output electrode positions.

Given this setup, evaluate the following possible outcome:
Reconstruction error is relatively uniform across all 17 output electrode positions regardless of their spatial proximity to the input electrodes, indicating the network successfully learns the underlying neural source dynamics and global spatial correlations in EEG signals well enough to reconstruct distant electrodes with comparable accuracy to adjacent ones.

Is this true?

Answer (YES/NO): NO